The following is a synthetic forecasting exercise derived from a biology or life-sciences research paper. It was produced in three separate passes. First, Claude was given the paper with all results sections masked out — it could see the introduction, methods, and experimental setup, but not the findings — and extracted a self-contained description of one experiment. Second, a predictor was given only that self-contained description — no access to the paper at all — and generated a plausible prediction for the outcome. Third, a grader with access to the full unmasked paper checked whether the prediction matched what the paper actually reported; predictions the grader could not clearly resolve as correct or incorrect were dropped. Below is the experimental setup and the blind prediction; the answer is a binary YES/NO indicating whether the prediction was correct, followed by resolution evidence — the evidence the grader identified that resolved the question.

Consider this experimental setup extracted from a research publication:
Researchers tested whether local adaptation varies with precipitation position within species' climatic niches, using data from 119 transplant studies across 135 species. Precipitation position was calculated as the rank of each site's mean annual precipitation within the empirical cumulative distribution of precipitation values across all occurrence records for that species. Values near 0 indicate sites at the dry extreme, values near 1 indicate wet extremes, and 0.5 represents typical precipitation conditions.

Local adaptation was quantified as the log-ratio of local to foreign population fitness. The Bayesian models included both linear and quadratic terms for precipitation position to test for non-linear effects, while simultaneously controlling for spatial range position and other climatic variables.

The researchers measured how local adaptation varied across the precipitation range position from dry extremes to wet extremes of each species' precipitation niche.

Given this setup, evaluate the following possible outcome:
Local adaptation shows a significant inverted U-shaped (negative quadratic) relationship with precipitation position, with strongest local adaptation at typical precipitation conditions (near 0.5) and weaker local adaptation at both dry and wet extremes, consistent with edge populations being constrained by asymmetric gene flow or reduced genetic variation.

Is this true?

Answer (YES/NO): NO